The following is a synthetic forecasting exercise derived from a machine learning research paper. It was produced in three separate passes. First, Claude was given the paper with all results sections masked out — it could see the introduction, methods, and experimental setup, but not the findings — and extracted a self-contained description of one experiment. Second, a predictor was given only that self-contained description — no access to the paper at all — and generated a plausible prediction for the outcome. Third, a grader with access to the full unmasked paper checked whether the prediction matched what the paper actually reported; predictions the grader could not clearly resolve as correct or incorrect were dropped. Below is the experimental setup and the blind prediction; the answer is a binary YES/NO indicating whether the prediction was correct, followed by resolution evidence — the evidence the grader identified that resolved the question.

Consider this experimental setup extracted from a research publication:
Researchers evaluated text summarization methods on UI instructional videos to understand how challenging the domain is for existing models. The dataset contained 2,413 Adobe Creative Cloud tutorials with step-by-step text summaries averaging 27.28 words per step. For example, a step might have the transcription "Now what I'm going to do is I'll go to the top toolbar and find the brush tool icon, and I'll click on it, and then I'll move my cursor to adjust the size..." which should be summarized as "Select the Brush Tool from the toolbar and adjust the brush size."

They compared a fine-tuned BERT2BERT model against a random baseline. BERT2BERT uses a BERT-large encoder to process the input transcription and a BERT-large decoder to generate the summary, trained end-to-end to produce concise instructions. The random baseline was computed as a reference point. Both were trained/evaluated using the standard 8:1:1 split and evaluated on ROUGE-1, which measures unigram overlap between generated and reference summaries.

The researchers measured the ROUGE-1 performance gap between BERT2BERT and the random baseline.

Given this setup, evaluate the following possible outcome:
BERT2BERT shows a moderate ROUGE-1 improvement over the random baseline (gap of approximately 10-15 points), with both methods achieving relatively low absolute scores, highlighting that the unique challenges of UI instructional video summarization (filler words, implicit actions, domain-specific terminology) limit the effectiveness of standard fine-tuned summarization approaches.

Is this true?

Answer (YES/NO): NO